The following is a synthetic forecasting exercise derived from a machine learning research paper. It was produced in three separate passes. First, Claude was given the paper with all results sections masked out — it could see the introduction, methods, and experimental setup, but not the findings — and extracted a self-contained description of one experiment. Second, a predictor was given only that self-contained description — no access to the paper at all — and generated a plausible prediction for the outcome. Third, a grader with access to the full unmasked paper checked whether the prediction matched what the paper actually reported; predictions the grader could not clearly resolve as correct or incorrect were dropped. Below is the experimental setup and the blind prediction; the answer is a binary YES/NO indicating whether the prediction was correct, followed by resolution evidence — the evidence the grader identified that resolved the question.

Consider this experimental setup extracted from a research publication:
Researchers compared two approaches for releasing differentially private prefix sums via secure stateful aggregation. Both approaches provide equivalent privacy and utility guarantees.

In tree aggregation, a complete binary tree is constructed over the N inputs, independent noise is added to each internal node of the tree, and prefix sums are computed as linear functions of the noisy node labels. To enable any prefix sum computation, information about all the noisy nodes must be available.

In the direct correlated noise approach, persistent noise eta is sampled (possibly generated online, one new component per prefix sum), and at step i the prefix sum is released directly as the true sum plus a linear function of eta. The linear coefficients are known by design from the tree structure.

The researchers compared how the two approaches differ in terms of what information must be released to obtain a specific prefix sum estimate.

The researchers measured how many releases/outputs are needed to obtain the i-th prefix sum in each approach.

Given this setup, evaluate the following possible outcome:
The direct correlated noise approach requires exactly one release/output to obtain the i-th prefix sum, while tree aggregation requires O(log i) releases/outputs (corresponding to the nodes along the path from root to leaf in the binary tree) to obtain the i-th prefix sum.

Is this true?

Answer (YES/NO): NO